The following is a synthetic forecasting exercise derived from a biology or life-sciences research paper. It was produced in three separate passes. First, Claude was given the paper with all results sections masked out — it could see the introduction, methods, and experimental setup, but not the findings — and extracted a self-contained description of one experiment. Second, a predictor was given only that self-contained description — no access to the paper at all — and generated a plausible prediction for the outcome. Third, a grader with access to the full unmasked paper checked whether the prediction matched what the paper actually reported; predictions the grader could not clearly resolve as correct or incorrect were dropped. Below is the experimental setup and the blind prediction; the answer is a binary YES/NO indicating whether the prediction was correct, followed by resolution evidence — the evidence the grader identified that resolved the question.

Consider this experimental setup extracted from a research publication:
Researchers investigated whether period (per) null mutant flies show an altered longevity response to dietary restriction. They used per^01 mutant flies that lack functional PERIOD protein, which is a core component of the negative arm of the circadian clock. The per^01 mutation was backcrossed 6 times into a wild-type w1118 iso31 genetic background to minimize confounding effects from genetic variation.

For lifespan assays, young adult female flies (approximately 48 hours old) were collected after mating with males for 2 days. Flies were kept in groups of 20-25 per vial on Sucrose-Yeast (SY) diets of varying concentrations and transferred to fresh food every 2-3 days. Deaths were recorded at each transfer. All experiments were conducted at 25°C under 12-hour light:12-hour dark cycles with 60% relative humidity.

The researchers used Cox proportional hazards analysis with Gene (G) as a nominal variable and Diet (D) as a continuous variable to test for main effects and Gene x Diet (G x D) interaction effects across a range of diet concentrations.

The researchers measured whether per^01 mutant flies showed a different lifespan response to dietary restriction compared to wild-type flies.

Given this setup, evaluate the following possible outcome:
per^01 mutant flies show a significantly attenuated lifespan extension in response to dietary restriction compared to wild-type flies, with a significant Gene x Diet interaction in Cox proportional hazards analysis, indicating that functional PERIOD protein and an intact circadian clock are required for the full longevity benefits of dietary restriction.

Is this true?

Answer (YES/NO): NO